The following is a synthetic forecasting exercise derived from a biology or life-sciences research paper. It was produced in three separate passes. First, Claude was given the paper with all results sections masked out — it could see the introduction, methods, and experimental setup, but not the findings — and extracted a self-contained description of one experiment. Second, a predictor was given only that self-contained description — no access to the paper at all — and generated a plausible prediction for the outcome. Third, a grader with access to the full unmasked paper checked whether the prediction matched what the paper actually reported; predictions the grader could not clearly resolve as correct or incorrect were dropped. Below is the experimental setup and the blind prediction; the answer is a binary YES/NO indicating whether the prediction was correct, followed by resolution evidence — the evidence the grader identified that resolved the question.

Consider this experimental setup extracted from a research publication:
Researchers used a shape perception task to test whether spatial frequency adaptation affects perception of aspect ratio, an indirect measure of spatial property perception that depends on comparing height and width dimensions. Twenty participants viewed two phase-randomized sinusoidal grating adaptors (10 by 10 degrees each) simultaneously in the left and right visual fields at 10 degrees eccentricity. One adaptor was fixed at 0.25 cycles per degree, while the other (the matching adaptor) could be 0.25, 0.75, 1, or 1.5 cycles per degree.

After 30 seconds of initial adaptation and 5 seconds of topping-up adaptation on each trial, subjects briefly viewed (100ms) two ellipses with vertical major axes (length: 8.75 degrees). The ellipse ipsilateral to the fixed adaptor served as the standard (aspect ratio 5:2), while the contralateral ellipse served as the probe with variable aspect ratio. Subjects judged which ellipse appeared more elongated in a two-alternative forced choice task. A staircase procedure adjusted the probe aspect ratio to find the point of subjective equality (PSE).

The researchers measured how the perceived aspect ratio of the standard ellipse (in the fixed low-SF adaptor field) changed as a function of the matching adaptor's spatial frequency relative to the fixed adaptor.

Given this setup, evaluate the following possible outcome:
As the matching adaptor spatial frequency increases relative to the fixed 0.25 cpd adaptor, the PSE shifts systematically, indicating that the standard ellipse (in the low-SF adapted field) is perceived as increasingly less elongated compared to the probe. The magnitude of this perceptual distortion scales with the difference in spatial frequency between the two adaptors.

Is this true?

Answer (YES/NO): NO